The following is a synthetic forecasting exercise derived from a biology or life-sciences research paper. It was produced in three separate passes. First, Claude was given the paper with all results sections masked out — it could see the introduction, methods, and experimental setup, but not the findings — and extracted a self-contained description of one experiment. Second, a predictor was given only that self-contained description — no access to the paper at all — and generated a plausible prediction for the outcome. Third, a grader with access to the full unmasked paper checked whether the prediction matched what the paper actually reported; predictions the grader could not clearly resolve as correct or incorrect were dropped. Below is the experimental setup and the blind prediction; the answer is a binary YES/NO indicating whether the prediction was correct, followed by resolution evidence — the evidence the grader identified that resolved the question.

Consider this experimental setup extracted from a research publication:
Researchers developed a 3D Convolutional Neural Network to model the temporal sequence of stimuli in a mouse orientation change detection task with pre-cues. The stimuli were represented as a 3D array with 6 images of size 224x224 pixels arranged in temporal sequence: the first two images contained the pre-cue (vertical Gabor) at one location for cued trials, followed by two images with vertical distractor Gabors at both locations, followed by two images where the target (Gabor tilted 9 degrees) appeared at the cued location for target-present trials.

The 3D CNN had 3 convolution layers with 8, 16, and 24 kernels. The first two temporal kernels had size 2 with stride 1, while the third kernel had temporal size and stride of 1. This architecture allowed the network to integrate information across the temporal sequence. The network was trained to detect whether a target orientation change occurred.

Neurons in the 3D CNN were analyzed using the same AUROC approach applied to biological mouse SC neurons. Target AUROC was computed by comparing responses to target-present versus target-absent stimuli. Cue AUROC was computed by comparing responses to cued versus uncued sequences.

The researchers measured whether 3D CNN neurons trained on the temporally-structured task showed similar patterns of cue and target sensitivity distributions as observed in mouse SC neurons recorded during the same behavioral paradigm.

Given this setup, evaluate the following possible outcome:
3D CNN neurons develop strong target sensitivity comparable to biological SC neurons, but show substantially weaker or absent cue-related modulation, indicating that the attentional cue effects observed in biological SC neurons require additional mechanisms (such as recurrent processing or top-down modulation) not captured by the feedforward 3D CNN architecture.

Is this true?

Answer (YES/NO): NO